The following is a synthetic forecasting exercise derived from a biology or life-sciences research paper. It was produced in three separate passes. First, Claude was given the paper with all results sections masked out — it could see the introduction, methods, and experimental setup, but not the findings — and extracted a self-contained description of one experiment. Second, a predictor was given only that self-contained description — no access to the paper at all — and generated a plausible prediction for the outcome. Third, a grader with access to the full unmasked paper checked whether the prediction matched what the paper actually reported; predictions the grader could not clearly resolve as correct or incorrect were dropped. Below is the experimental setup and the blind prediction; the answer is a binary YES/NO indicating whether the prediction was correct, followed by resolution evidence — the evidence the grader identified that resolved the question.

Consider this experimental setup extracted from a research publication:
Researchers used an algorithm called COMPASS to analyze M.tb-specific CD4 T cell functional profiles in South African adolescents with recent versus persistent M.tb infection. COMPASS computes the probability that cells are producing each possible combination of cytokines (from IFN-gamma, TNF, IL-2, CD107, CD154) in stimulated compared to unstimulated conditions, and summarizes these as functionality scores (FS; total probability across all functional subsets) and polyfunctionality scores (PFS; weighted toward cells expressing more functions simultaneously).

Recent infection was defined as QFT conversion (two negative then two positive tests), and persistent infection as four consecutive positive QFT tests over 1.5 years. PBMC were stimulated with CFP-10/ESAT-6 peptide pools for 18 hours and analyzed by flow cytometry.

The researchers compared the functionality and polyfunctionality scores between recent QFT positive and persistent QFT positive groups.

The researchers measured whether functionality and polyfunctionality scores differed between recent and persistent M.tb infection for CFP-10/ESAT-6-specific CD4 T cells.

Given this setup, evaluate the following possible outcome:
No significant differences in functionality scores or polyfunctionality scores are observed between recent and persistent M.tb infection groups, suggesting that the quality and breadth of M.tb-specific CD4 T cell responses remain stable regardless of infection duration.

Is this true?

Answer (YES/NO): YES